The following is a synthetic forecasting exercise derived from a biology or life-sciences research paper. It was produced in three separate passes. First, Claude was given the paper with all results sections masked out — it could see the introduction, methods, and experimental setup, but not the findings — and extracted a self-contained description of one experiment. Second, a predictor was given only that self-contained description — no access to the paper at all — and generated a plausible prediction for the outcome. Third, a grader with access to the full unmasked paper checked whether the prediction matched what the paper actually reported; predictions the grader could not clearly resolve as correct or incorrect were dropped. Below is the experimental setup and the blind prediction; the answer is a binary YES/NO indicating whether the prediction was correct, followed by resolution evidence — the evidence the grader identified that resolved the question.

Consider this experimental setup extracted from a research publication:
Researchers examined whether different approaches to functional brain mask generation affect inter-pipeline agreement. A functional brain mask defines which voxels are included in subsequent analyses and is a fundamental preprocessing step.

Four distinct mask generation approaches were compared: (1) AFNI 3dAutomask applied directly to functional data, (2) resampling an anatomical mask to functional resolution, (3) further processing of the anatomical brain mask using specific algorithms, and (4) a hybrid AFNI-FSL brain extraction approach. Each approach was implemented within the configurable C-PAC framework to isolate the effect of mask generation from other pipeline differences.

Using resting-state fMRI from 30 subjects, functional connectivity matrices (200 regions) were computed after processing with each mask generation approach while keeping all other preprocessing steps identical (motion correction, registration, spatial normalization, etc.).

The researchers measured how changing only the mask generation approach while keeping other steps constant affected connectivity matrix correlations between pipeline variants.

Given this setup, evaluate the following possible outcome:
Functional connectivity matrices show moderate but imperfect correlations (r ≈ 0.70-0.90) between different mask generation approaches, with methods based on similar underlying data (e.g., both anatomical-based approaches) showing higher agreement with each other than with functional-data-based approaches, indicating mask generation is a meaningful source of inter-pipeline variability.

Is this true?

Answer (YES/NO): NO